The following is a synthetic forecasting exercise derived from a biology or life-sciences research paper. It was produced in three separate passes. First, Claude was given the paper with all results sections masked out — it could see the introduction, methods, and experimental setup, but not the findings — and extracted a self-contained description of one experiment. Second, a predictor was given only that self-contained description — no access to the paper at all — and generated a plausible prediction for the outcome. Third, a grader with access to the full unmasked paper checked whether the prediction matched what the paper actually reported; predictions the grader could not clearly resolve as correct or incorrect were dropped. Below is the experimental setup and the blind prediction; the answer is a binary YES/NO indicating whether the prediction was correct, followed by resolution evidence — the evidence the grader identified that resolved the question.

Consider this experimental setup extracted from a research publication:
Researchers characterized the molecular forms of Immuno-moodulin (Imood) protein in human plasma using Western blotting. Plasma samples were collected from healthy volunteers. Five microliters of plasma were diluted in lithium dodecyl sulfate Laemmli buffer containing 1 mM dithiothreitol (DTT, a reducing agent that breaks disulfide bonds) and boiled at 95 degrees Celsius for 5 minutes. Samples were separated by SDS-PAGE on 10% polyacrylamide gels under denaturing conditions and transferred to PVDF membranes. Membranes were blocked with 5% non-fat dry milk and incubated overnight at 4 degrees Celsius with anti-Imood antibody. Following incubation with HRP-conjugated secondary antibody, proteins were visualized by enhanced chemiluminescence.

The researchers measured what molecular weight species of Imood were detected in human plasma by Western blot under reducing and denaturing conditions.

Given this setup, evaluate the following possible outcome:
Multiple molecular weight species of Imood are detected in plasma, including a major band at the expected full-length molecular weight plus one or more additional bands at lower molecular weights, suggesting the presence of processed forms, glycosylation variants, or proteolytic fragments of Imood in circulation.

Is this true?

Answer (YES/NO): NO